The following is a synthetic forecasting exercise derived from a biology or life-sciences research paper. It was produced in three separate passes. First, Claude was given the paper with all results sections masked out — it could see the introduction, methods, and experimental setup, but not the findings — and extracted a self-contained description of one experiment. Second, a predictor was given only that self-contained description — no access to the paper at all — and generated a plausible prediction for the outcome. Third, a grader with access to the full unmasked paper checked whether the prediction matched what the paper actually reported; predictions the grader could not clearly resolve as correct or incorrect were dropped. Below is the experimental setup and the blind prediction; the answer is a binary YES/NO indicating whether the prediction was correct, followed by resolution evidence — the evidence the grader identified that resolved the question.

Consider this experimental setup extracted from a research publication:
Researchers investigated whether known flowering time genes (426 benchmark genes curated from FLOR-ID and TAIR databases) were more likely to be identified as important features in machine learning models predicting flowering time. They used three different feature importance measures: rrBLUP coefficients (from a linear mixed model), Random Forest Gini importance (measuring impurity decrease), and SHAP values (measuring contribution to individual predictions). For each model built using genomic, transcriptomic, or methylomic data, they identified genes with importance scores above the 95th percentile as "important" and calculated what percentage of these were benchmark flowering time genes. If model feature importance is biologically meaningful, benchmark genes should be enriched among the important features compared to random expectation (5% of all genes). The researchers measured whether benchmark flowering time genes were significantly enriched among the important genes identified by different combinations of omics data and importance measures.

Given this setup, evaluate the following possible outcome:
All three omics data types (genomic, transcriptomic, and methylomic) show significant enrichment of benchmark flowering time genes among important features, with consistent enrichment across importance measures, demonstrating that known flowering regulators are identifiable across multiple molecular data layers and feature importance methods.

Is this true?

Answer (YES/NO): NO